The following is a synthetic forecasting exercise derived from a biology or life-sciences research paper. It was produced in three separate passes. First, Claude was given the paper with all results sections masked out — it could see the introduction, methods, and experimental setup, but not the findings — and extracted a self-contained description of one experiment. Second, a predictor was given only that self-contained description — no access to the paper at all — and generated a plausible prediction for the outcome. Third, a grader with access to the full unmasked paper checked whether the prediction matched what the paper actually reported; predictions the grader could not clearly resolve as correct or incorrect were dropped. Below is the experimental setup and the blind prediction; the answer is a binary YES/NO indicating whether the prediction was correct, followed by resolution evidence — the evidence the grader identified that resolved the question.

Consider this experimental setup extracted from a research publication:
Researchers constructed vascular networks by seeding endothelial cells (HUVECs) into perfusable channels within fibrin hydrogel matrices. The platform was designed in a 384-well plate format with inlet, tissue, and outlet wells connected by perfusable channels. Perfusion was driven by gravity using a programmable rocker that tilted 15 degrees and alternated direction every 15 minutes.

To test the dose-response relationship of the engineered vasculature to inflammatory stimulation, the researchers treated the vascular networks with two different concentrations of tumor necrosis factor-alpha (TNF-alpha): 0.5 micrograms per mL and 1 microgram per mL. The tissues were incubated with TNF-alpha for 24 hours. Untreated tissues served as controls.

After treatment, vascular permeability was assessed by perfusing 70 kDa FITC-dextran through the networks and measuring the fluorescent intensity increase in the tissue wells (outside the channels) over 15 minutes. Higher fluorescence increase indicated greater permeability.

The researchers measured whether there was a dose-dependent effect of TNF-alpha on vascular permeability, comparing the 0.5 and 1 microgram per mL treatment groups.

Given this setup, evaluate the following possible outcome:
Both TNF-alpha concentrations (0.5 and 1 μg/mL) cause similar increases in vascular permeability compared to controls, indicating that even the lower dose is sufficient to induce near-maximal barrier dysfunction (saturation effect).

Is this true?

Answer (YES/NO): NO